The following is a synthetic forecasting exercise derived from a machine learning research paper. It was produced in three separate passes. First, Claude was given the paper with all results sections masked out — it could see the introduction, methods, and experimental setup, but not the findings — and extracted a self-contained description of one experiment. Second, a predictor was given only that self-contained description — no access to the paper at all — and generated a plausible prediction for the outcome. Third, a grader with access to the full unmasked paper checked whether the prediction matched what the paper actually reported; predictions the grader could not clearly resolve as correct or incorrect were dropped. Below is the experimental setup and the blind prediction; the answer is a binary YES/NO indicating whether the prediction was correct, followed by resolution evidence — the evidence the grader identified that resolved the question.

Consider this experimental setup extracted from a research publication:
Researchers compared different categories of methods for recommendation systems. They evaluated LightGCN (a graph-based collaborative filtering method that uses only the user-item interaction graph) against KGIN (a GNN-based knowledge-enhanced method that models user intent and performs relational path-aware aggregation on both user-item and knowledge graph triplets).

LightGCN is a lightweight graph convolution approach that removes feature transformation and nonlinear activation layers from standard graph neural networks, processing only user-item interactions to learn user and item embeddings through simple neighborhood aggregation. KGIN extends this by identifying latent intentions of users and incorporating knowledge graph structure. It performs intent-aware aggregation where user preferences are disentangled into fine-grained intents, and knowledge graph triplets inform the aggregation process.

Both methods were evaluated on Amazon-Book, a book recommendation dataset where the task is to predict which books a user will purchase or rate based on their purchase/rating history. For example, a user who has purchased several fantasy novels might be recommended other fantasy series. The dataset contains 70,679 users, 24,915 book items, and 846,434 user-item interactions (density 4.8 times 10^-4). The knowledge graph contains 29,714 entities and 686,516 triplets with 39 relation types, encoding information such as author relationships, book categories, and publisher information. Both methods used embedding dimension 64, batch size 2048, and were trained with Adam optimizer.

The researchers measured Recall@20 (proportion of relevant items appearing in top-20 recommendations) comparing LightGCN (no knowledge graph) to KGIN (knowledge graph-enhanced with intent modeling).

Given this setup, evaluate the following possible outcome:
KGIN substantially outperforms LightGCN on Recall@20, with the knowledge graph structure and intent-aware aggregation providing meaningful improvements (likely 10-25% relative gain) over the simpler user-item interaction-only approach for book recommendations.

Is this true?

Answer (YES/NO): NO